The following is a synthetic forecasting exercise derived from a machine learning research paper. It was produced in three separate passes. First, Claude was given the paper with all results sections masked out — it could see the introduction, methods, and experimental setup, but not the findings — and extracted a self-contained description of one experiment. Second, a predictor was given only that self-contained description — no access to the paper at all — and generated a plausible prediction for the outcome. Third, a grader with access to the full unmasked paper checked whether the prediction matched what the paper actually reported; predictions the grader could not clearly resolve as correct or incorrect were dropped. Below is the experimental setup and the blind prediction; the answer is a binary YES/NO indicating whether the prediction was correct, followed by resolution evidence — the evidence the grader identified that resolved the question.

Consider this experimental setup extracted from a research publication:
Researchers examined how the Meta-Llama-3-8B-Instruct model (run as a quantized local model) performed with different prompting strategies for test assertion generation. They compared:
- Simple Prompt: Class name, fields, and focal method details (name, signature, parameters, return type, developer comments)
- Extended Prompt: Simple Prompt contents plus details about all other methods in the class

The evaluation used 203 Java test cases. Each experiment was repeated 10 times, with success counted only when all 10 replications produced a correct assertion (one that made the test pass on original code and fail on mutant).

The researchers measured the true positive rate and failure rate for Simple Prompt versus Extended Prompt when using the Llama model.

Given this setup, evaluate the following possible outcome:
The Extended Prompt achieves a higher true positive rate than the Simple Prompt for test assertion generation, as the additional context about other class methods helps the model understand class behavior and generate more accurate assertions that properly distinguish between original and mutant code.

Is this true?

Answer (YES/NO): YES